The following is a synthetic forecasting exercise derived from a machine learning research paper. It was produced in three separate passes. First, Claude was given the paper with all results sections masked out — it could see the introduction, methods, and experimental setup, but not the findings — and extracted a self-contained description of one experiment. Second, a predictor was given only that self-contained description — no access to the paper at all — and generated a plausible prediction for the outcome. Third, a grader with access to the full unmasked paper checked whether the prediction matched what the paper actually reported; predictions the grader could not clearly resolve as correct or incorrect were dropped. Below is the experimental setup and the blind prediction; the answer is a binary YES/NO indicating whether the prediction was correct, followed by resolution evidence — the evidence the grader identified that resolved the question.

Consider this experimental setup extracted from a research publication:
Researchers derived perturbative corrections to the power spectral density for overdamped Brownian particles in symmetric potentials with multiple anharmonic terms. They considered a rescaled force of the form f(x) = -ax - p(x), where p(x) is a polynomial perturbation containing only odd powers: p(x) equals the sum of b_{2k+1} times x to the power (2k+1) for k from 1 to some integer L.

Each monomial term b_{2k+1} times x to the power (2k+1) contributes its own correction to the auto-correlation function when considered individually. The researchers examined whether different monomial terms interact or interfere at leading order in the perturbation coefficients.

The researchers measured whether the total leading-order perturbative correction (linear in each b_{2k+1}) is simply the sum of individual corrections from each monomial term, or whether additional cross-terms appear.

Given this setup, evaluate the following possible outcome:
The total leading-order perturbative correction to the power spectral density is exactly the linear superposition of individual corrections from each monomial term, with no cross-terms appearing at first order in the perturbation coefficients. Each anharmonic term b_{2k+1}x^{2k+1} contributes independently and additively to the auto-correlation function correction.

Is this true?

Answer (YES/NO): YES